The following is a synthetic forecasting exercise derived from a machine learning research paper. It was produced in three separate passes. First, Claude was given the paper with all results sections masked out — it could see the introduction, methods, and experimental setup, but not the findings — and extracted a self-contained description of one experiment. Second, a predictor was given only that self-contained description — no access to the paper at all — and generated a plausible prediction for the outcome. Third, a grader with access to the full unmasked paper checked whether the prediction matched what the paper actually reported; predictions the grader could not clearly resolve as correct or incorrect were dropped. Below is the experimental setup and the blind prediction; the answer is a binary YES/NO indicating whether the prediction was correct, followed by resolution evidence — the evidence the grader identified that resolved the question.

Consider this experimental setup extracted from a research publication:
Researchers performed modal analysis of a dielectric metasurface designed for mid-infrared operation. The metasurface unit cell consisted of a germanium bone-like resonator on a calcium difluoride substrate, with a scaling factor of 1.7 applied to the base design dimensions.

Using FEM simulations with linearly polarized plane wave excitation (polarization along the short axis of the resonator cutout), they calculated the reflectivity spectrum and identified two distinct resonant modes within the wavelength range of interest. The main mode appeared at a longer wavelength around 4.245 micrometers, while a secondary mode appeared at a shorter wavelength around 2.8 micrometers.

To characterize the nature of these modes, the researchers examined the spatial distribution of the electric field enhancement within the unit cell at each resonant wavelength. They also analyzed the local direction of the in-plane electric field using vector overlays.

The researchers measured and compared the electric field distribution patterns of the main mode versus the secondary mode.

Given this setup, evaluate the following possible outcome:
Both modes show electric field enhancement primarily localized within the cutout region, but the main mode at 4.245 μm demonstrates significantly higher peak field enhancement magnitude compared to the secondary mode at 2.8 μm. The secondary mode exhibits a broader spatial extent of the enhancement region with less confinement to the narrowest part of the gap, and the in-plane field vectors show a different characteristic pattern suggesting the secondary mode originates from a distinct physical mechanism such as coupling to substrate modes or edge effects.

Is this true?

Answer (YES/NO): NO